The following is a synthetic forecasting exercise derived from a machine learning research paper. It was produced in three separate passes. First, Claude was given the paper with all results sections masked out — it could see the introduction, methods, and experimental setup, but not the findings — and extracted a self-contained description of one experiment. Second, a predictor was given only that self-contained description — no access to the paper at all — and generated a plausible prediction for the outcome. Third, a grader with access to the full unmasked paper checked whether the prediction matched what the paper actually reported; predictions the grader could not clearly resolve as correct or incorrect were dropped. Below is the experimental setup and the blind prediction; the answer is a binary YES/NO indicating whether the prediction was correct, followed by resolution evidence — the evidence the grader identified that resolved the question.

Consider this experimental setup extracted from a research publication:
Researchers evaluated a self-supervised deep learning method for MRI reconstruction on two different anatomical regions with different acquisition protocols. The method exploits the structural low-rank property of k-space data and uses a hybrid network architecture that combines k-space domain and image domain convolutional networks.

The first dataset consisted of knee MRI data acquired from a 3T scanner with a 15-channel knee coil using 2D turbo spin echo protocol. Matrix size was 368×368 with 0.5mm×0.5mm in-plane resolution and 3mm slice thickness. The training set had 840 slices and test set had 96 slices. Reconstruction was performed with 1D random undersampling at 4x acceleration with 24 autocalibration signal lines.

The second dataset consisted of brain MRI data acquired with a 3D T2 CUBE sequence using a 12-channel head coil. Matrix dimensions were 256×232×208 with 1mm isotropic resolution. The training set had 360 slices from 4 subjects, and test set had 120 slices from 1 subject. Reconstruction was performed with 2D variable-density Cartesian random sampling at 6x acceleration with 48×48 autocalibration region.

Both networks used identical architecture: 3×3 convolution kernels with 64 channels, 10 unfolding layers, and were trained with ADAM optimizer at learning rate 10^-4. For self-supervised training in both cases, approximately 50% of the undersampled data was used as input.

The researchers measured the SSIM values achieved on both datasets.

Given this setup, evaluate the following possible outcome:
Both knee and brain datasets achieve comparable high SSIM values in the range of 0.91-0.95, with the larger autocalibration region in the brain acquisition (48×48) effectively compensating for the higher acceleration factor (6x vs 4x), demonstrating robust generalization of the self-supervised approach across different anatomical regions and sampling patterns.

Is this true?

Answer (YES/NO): NO